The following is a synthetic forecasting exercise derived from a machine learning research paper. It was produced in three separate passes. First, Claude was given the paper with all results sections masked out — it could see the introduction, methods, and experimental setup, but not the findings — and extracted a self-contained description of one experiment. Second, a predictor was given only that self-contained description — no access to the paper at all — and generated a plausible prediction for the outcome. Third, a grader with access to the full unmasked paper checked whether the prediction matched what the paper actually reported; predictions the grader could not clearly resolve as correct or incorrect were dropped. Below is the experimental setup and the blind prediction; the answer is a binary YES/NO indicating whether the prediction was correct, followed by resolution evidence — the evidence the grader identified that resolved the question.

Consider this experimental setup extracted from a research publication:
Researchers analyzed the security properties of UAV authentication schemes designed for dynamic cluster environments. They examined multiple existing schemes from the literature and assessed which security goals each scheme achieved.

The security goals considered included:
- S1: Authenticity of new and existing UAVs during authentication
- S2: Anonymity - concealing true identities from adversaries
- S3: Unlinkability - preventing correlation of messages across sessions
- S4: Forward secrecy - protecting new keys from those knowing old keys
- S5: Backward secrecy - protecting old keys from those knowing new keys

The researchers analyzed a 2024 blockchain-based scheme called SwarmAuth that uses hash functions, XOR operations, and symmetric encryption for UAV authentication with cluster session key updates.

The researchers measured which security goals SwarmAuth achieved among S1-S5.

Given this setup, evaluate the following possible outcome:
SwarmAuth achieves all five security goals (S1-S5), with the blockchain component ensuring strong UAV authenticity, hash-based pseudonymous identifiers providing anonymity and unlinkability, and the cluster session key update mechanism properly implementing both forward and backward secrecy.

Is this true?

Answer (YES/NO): NO